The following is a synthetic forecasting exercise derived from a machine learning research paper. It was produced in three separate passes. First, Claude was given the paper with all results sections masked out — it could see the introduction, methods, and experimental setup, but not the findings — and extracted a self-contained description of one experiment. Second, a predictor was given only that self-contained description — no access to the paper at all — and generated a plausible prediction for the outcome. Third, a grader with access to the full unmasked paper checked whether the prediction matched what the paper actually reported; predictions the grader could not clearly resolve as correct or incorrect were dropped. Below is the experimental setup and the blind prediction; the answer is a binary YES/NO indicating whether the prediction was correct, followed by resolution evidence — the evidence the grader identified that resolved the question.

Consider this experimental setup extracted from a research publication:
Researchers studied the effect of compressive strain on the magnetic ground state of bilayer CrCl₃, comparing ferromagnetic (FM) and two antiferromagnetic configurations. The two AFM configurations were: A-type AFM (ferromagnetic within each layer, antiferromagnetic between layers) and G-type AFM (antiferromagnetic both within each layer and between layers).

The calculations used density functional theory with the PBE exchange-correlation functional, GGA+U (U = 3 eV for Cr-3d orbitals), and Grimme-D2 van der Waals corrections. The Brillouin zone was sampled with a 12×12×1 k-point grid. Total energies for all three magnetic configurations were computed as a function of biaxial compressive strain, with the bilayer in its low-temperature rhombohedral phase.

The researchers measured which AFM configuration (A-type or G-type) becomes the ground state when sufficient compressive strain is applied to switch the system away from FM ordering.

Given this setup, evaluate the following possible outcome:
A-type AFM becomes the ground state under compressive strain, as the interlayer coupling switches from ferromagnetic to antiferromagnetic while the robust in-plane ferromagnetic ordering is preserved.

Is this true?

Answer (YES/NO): NO